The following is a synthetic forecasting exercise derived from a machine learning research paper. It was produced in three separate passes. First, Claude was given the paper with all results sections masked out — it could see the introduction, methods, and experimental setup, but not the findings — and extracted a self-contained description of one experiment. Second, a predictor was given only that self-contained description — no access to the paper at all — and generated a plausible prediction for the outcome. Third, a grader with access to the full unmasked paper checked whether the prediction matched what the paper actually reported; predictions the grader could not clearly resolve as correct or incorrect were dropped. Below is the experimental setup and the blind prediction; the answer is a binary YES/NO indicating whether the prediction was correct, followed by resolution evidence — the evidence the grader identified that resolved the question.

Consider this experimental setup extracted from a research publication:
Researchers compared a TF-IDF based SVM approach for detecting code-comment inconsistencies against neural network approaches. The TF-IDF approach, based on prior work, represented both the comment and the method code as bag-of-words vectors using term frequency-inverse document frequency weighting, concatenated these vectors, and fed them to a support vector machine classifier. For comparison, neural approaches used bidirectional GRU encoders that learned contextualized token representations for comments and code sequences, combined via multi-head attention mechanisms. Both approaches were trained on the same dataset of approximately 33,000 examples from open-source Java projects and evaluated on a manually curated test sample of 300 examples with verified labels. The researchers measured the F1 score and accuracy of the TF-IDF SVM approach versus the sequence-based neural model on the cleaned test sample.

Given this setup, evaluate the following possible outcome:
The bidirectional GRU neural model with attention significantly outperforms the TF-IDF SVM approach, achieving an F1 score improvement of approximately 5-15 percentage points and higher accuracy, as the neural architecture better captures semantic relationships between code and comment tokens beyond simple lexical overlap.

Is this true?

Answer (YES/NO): NO